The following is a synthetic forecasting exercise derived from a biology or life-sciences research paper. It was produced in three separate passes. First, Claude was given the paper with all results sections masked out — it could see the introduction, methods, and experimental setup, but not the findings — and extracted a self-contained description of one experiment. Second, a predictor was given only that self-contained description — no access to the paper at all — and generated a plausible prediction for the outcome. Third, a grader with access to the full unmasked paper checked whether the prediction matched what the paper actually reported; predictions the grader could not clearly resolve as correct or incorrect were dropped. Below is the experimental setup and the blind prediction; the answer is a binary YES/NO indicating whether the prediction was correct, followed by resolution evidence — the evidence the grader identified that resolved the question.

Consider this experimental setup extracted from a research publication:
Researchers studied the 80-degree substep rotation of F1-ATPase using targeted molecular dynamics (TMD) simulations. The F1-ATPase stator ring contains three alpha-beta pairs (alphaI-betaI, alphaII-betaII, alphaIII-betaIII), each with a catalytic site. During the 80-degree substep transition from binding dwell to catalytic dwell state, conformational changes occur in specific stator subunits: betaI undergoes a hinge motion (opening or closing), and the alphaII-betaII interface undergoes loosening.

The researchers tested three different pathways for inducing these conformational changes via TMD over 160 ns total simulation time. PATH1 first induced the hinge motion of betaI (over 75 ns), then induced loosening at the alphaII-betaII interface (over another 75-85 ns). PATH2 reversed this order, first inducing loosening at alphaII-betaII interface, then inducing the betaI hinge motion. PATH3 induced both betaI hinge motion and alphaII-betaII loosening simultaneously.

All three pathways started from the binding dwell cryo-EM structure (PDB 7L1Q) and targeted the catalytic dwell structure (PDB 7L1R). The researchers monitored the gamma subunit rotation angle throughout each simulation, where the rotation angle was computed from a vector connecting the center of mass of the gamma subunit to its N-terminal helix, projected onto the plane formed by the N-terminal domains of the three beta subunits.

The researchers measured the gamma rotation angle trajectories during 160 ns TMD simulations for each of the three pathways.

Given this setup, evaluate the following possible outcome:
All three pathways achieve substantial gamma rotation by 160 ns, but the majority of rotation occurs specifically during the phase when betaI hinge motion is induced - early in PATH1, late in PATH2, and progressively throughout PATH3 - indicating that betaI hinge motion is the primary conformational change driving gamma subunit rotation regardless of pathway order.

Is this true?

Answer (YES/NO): NO